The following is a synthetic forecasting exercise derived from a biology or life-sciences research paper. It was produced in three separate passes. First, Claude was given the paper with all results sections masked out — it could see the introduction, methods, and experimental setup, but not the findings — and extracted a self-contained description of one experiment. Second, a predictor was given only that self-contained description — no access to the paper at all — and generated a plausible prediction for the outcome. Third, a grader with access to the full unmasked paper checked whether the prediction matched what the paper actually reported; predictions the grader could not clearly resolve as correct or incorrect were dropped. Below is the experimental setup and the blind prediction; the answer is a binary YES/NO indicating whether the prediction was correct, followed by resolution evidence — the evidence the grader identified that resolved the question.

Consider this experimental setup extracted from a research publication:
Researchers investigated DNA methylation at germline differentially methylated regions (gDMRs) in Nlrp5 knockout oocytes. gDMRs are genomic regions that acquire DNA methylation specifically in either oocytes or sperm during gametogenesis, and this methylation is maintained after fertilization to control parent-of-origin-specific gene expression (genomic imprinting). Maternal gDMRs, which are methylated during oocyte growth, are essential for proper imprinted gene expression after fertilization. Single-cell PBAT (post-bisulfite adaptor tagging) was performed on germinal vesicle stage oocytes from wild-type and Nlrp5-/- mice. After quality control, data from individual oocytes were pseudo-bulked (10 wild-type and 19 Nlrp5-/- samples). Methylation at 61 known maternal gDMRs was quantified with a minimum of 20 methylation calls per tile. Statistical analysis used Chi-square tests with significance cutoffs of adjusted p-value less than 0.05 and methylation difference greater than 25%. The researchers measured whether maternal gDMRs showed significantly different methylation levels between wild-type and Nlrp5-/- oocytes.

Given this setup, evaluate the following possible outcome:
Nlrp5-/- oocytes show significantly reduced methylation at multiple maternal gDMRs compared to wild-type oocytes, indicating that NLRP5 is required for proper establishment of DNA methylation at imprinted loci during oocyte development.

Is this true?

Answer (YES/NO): YES